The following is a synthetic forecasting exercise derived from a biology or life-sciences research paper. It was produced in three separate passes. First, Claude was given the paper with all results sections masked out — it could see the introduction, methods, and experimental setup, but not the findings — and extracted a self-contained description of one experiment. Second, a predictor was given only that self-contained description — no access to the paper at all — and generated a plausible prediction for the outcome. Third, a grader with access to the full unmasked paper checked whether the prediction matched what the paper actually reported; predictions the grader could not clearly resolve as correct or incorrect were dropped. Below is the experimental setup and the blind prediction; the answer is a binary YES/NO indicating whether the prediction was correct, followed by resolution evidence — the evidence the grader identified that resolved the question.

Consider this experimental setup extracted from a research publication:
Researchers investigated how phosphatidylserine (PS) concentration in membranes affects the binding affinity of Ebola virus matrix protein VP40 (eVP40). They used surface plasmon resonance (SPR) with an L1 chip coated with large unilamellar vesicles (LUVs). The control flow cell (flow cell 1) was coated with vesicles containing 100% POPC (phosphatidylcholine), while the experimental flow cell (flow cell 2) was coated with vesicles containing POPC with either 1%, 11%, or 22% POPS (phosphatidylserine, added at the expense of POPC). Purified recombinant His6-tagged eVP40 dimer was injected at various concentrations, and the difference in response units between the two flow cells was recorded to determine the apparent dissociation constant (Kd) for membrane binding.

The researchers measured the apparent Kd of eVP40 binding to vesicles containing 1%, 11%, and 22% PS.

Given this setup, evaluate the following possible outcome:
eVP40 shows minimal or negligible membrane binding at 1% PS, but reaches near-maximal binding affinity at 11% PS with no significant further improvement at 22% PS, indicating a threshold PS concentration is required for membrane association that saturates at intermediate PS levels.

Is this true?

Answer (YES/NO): NO